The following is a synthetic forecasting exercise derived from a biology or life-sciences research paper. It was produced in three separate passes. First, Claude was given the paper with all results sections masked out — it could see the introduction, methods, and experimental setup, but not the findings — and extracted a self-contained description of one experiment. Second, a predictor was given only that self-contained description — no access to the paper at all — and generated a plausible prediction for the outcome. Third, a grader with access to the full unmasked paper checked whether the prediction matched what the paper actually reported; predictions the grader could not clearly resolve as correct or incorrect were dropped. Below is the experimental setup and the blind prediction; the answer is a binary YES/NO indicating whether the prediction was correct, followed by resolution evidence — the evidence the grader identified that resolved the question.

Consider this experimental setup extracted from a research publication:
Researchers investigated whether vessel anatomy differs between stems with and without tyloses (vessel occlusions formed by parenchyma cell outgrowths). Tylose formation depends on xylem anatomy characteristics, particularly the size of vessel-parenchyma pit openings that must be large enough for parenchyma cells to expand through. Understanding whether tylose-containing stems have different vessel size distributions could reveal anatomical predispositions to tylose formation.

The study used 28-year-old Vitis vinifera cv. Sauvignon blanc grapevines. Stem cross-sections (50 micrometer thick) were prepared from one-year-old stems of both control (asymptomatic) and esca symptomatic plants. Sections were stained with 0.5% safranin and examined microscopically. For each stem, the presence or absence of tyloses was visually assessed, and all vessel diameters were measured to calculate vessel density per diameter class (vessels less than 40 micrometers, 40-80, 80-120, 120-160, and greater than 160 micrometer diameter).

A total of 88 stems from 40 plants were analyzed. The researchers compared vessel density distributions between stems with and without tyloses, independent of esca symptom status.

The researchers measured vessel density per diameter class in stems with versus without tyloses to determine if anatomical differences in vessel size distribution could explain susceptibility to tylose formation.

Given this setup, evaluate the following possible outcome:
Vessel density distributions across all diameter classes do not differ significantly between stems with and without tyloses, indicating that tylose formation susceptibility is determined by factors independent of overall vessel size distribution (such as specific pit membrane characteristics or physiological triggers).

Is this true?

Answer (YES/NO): YES